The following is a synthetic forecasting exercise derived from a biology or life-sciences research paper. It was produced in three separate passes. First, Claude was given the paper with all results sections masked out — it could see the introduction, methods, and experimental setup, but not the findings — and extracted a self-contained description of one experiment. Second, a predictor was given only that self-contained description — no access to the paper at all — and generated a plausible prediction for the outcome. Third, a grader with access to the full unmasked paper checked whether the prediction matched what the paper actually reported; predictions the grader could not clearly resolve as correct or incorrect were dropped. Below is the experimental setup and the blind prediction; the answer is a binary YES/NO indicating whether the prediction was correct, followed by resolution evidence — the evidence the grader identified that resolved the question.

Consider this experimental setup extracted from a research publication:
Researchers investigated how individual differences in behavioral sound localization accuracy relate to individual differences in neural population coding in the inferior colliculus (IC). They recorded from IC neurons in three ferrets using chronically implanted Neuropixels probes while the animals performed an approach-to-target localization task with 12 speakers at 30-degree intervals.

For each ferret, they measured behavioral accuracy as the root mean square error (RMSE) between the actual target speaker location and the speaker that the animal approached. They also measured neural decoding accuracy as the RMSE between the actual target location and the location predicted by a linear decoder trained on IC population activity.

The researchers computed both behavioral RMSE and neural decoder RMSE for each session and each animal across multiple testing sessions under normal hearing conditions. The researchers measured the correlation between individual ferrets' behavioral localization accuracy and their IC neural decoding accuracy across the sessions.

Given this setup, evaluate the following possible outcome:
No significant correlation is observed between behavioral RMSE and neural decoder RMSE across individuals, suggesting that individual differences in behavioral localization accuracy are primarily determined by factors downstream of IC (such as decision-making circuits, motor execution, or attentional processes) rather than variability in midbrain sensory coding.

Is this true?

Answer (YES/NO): NO